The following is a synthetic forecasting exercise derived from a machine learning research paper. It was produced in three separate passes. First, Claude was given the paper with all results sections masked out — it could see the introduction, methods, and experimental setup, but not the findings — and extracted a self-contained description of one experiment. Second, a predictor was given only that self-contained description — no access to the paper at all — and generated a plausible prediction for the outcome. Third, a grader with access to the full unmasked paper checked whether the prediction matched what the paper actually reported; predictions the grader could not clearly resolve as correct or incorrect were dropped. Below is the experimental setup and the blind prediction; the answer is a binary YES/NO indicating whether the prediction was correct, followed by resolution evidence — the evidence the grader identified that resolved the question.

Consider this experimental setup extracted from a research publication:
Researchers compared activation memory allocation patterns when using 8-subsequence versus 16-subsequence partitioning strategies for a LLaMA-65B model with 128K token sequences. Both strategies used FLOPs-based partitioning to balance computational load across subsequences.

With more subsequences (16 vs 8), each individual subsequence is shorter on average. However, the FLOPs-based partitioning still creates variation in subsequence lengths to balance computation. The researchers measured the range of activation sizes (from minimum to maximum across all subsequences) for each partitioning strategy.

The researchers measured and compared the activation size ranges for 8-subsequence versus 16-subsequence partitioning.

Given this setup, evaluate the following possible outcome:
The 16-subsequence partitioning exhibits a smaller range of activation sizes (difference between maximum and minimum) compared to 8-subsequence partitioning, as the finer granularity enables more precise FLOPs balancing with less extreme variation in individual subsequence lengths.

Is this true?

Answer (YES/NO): YES